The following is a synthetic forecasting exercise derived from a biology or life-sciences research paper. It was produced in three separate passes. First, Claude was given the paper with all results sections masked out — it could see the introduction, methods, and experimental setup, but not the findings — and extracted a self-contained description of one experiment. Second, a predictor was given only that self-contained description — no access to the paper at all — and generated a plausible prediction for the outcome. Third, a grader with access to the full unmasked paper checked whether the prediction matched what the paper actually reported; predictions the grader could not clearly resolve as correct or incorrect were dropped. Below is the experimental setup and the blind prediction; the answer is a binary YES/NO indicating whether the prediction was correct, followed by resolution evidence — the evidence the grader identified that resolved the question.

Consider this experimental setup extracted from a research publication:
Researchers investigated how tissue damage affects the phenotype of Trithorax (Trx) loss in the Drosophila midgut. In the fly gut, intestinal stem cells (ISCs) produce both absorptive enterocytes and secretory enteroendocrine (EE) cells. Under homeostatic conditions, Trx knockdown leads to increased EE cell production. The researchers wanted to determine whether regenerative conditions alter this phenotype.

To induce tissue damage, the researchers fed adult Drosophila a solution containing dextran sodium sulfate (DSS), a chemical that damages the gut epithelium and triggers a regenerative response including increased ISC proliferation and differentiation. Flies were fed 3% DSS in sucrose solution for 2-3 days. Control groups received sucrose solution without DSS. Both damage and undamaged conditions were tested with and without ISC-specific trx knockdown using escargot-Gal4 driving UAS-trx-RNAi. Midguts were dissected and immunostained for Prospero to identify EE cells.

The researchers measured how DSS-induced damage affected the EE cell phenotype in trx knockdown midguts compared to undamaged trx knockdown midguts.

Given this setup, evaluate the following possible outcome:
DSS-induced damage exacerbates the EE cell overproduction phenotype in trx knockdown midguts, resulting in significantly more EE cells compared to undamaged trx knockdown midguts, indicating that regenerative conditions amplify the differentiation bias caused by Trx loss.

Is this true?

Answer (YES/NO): YES